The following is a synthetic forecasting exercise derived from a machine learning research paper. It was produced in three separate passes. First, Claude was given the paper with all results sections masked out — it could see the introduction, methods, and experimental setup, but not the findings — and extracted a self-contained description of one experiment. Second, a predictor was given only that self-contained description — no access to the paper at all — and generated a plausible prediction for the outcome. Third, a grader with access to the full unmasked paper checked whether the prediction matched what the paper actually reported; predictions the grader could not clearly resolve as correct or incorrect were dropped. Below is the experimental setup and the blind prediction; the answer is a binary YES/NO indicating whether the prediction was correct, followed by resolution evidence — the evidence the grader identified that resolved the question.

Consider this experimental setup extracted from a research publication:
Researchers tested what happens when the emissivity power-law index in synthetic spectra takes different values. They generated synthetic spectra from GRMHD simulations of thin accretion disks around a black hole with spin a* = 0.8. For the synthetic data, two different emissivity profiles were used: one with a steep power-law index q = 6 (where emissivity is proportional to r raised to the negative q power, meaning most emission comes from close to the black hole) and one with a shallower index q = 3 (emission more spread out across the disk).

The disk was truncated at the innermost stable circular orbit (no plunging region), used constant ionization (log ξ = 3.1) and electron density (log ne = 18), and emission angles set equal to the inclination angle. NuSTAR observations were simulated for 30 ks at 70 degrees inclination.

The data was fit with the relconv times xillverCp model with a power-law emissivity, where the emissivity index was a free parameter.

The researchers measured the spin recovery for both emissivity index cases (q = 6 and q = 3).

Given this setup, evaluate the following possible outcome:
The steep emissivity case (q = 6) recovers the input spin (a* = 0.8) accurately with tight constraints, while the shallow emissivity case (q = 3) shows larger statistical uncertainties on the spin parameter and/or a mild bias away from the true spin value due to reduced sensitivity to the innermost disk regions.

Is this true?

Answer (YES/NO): NO